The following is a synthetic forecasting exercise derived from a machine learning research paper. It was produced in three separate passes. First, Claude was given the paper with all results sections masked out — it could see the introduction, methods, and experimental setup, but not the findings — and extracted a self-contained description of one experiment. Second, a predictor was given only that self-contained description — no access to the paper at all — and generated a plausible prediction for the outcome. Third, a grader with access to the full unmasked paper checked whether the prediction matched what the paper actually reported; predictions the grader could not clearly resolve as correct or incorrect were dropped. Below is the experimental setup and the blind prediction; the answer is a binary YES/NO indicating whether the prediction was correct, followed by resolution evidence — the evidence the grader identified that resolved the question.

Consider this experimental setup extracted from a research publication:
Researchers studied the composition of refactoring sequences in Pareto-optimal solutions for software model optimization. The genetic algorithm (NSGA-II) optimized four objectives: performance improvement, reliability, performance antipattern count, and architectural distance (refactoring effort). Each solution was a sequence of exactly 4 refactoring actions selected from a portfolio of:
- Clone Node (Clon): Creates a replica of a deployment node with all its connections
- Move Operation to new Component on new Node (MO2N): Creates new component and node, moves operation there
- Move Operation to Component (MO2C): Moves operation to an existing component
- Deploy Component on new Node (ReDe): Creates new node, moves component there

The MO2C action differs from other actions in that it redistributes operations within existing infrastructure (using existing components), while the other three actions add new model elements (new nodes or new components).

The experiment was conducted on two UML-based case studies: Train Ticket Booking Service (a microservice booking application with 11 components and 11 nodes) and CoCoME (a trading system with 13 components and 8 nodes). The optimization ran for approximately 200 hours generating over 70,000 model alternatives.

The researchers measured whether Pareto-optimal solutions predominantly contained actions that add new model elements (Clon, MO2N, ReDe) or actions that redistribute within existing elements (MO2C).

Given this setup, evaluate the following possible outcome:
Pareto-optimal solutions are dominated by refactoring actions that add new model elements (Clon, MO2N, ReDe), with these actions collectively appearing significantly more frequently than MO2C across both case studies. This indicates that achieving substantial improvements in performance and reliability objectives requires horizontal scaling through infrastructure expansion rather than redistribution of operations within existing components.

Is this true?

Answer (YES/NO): YES